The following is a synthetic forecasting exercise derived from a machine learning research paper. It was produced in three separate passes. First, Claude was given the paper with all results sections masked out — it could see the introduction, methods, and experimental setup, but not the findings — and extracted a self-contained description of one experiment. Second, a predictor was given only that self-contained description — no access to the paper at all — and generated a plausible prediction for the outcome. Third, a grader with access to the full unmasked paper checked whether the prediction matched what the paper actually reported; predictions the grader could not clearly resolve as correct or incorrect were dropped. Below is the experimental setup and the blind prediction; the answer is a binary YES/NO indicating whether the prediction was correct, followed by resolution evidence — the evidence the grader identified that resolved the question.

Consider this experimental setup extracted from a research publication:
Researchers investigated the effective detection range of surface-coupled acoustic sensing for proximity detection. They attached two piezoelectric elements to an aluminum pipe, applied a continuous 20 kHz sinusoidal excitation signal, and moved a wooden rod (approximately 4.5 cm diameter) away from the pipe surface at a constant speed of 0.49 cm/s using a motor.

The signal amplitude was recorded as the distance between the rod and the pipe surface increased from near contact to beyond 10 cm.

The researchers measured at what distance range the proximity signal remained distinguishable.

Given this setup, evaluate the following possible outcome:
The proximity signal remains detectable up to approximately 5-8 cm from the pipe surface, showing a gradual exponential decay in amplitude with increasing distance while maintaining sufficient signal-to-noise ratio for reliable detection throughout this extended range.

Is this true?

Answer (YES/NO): NO